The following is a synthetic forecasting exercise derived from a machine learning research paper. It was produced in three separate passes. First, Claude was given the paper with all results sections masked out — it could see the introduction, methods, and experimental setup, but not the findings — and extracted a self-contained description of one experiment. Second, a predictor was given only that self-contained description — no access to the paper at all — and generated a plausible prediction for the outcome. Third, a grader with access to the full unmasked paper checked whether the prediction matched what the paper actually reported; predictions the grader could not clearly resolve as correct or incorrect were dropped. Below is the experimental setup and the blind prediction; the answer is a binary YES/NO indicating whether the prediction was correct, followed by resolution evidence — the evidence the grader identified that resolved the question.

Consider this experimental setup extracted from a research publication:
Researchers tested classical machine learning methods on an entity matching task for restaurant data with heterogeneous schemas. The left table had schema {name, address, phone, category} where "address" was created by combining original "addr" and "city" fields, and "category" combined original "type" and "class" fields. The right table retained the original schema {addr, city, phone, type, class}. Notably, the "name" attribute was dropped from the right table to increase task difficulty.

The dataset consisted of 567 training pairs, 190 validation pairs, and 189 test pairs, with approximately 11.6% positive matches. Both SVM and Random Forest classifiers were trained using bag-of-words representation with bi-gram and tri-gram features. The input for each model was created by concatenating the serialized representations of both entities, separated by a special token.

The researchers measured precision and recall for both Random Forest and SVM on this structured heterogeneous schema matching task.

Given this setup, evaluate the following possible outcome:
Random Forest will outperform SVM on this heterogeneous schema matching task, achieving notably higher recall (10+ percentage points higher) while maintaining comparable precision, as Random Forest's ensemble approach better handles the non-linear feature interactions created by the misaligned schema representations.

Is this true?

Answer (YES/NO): NO